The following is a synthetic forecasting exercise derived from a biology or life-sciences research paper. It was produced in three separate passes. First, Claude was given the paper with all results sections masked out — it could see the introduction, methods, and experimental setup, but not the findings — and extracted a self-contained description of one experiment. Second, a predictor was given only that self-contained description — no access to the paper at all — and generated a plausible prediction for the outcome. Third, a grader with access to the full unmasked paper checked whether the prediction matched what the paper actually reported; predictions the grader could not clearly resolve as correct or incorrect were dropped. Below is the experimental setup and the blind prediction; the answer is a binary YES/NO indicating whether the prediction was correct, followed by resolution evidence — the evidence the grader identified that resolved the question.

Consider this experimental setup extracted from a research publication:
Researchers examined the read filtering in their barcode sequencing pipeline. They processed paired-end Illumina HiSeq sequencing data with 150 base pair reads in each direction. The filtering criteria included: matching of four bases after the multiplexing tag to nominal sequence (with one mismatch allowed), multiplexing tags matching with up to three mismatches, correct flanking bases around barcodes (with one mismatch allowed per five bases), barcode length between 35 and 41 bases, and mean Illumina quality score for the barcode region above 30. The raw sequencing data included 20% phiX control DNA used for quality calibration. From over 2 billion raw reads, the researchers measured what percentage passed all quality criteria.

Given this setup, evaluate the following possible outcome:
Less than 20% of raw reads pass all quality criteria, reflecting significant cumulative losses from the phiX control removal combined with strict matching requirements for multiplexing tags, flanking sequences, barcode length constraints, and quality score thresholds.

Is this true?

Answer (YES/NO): NO